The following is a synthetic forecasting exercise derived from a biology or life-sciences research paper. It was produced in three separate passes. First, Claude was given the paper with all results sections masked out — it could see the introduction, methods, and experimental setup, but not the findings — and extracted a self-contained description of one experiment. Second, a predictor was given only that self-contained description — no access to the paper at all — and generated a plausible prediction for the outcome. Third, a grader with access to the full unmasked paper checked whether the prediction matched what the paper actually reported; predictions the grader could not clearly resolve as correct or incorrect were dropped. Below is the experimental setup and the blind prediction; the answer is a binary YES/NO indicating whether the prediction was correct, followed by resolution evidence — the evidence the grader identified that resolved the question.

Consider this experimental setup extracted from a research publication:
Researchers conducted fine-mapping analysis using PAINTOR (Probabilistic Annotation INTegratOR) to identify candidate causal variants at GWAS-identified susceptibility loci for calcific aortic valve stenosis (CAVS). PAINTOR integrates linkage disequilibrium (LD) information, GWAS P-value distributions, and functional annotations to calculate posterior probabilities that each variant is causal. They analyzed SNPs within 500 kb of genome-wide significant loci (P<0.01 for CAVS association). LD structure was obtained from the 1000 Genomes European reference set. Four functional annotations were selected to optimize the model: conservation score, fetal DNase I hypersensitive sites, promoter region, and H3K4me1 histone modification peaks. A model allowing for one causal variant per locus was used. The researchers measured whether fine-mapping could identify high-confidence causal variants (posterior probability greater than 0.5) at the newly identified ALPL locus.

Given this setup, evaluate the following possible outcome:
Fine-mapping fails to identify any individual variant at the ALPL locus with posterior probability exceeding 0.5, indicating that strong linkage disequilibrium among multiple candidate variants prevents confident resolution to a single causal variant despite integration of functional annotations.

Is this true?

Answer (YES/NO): NO